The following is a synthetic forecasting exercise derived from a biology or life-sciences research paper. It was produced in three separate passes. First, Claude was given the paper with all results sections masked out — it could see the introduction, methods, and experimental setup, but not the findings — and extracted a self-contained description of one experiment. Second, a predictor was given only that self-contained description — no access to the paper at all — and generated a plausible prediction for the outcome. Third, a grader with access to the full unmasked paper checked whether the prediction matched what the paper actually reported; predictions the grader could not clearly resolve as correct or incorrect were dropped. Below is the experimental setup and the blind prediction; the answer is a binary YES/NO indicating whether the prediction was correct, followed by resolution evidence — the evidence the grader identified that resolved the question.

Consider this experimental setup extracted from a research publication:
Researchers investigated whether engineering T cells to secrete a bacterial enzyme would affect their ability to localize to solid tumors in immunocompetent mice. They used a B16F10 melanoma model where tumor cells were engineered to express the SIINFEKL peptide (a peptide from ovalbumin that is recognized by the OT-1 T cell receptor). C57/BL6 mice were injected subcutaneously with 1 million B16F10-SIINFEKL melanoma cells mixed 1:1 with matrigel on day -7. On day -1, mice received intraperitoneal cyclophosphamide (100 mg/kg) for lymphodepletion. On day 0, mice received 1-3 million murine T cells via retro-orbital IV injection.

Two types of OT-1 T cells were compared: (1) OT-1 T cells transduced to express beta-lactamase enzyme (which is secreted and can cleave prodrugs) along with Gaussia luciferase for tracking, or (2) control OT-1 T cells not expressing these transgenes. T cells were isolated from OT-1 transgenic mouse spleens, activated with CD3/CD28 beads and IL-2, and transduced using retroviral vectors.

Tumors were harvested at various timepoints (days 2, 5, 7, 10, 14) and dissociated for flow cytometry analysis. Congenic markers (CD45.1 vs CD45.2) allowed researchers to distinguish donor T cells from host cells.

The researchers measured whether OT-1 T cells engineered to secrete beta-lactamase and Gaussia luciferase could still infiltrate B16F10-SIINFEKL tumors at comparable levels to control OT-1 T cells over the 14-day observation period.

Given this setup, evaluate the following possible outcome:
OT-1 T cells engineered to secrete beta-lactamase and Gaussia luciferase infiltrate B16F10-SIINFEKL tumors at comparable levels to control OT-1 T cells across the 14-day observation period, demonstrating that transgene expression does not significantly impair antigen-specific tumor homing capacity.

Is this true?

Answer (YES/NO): NO